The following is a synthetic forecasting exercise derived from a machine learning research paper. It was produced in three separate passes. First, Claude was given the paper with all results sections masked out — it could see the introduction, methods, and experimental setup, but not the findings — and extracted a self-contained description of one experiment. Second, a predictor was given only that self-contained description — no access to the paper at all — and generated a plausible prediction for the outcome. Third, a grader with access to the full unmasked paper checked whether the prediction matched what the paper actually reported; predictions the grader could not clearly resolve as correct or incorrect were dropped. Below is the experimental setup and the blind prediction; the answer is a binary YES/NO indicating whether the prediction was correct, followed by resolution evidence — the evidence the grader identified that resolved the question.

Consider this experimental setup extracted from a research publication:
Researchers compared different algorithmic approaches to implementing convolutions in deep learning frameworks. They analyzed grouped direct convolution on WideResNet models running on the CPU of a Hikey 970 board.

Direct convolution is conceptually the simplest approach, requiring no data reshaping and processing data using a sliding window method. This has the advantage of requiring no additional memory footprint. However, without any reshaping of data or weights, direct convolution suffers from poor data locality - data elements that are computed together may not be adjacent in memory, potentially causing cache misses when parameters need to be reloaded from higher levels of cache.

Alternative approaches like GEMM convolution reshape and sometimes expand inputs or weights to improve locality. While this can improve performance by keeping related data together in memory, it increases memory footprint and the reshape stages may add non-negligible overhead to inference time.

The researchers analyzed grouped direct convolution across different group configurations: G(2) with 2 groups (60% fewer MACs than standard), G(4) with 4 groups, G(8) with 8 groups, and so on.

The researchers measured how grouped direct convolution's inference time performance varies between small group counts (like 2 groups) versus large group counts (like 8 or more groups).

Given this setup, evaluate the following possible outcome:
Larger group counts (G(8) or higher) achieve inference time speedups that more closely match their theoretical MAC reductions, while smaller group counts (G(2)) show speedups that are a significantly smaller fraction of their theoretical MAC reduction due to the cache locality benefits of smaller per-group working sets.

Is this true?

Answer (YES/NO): YES